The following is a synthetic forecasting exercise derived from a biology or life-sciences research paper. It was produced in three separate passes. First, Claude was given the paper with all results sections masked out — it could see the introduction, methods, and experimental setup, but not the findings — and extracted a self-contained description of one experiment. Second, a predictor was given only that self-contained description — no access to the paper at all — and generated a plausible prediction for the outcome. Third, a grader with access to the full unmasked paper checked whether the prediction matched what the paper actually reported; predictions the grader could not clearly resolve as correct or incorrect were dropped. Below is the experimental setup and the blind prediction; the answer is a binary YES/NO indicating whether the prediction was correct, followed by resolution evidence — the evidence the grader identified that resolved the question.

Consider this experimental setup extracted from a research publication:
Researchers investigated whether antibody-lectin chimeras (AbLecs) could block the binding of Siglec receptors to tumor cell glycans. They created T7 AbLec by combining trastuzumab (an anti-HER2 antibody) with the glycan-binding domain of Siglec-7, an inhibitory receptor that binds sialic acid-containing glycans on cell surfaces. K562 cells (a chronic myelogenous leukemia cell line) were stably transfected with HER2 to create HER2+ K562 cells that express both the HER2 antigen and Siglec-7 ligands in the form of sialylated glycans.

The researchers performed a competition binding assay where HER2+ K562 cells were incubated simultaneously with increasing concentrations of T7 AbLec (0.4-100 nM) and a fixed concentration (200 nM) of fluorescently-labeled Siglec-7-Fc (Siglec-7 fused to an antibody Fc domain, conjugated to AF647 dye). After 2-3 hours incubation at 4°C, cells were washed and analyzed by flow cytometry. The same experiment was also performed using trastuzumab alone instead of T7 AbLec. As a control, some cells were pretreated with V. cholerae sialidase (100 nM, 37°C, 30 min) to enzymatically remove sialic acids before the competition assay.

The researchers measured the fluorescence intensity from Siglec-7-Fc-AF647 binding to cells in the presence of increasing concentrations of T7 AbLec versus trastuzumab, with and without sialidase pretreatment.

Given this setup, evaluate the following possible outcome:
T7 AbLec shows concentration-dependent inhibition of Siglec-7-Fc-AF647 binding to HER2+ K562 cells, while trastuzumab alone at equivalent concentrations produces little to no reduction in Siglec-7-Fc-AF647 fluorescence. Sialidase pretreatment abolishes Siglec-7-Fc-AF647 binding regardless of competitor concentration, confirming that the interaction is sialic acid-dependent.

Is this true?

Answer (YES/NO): YES